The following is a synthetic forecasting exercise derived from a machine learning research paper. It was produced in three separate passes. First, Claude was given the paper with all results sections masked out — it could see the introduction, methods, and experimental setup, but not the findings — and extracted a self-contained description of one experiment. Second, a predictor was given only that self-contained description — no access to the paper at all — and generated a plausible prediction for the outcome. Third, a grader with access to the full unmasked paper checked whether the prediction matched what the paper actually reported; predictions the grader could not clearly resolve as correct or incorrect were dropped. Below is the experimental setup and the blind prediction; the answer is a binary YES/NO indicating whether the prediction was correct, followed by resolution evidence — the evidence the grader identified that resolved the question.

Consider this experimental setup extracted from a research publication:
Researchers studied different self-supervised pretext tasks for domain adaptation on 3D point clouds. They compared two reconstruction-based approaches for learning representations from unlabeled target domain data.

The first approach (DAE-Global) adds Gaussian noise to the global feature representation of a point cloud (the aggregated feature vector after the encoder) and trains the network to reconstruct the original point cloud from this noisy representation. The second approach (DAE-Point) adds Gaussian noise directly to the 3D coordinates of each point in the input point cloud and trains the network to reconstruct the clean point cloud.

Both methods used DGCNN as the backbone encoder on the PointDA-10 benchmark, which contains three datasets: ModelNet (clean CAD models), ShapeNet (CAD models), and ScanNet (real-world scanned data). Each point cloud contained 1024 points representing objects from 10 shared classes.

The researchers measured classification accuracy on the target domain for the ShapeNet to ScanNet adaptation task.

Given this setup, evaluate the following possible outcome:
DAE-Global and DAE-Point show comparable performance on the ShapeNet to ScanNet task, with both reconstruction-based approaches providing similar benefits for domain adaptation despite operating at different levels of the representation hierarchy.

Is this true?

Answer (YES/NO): NO